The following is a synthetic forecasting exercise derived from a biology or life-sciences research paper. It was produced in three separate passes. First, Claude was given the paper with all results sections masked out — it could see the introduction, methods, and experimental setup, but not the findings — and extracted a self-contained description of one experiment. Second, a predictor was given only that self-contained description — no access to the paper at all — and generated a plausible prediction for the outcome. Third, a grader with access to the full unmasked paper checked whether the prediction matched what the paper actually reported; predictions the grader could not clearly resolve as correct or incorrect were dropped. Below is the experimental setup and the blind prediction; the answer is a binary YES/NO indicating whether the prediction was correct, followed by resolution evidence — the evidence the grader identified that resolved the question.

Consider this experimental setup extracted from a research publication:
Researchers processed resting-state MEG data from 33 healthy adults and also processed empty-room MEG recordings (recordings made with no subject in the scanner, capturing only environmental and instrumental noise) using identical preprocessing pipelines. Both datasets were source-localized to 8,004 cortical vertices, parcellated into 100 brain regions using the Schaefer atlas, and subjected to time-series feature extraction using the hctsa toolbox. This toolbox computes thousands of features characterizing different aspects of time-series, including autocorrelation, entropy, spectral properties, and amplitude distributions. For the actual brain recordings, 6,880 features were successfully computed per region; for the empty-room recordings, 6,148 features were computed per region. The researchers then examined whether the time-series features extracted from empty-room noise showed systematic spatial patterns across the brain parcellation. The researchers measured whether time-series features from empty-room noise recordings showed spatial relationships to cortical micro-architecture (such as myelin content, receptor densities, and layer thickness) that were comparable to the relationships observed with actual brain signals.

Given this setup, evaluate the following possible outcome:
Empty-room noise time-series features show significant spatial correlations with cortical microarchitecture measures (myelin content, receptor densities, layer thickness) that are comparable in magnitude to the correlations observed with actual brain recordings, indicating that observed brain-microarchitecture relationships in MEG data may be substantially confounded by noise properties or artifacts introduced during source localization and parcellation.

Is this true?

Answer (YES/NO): NO